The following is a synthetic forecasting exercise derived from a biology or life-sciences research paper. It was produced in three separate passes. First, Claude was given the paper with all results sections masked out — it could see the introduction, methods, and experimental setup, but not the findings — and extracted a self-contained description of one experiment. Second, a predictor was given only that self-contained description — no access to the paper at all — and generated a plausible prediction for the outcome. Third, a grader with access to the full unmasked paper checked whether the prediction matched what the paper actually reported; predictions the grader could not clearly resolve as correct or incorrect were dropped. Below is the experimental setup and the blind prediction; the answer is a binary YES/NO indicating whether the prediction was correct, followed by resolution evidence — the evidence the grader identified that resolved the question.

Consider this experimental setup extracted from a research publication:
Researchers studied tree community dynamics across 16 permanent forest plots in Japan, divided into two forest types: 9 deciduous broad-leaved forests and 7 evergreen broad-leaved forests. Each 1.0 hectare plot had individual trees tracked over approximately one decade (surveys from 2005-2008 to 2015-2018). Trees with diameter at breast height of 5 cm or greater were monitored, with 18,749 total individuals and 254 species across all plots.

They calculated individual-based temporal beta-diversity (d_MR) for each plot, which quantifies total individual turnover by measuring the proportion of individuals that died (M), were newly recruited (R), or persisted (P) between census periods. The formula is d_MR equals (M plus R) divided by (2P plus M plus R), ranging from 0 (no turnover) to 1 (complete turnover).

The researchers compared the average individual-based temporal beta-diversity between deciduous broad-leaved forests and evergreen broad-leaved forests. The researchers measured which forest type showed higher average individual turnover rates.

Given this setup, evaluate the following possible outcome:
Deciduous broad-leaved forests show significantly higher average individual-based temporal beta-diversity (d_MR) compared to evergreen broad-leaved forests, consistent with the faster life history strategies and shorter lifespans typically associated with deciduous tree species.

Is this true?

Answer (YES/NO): NO